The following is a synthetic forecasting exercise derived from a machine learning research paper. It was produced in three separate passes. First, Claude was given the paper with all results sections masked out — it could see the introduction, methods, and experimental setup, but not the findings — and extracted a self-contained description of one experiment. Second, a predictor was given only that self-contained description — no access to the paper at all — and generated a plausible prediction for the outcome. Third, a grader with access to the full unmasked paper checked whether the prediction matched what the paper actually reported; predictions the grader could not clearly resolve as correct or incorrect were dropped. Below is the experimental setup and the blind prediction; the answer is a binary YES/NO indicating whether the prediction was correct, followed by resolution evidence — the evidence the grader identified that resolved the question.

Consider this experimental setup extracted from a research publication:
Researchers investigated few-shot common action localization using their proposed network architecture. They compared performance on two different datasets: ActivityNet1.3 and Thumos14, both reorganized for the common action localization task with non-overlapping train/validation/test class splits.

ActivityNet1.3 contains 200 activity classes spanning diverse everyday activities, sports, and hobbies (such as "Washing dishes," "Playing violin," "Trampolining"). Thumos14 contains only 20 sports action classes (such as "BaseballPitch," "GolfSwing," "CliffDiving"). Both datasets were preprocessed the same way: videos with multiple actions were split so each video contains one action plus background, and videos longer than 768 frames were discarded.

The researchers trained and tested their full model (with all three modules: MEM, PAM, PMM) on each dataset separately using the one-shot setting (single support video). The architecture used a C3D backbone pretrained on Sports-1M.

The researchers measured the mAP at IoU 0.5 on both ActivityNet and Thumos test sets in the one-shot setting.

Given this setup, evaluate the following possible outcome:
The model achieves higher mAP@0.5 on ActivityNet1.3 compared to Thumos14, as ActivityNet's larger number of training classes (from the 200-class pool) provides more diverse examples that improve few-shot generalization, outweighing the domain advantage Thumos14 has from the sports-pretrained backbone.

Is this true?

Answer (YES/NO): YES